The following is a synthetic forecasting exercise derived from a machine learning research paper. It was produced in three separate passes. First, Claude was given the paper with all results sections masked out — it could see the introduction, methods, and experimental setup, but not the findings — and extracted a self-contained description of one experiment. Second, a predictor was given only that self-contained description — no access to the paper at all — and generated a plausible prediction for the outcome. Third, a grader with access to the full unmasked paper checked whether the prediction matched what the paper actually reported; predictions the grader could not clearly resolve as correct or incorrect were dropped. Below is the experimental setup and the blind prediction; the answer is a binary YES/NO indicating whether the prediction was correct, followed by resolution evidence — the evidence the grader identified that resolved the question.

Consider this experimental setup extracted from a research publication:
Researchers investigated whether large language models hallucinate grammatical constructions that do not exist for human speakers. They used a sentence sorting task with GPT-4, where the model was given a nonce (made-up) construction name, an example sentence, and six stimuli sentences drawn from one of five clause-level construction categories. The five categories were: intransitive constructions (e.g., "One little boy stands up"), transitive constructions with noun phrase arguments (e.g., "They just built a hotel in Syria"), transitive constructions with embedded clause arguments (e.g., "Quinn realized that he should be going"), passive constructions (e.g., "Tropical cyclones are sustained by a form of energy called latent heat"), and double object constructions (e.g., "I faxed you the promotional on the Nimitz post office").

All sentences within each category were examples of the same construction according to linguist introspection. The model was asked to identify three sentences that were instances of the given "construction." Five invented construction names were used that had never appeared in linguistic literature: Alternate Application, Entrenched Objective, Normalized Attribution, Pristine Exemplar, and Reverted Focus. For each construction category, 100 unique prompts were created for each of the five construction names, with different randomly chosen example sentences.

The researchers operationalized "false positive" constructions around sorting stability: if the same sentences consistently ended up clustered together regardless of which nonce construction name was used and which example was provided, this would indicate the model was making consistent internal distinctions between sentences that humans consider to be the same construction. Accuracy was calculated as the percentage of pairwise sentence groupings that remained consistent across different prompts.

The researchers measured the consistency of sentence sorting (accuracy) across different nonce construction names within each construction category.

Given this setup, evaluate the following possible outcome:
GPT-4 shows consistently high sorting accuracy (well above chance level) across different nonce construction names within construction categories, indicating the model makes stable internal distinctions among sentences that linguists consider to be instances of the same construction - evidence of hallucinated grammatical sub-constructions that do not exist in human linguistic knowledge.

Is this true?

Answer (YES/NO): YES